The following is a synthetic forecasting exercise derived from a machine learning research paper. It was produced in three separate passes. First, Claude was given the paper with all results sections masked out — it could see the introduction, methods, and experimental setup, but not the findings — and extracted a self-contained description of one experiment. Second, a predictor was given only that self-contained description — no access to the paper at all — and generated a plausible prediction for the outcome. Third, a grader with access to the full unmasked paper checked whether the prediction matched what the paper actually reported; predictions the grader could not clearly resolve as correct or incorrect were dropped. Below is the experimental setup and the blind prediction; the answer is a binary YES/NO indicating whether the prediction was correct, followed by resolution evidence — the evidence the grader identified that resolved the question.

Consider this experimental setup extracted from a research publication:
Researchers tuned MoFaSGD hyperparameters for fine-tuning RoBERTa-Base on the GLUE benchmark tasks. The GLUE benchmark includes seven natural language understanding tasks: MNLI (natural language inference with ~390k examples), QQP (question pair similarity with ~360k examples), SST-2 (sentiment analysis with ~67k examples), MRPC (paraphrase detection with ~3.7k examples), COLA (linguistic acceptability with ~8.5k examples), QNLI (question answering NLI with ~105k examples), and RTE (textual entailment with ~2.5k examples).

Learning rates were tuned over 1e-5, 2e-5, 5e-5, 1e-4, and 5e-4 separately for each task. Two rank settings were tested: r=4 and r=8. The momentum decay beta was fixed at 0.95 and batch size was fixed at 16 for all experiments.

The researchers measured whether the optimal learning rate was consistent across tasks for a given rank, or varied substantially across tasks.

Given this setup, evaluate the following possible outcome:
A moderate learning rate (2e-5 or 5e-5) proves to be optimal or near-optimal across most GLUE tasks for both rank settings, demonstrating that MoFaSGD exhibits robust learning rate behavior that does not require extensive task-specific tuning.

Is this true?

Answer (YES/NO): NO